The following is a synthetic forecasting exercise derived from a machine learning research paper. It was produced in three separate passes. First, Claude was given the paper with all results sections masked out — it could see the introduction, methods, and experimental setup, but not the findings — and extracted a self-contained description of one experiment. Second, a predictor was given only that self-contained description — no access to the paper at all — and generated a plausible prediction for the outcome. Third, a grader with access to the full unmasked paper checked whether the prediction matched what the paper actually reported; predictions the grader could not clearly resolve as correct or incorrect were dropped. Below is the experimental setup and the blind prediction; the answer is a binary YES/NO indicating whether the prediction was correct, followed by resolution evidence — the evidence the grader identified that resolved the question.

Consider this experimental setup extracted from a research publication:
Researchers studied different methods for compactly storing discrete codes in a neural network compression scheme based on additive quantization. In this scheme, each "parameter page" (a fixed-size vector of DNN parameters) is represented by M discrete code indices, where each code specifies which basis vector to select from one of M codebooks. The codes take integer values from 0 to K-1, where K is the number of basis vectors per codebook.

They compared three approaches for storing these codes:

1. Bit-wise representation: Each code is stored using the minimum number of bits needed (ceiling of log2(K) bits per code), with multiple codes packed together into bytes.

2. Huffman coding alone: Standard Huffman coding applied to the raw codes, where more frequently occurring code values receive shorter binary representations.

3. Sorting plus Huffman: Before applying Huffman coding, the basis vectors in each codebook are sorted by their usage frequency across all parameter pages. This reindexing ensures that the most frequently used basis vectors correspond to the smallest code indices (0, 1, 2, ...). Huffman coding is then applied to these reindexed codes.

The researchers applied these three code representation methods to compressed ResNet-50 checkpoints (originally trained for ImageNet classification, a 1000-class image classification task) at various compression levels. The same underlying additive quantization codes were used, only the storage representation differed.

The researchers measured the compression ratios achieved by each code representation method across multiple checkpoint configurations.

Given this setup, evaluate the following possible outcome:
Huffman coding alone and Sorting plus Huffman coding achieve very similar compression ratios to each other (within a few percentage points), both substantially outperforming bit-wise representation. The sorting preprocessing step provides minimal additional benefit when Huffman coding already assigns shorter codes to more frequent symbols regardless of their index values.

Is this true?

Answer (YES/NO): NO